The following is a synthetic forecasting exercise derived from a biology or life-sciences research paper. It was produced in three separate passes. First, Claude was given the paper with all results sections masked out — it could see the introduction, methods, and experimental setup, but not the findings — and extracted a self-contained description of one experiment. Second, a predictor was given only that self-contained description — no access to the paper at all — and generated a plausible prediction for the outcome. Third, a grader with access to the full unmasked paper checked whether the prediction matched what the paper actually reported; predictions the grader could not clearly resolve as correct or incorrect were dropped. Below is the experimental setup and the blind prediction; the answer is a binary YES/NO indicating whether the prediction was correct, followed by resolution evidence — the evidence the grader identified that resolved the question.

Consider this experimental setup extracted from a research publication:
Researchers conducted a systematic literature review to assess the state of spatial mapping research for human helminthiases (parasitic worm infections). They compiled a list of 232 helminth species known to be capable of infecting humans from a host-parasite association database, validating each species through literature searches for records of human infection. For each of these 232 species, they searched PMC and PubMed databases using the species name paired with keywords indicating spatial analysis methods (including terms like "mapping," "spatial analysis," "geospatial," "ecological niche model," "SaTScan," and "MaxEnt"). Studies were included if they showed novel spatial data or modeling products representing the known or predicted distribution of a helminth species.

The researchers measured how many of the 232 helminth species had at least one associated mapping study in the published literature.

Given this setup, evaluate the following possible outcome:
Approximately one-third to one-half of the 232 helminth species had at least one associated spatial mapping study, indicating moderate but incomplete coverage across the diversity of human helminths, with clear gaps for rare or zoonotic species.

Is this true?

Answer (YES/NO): NO